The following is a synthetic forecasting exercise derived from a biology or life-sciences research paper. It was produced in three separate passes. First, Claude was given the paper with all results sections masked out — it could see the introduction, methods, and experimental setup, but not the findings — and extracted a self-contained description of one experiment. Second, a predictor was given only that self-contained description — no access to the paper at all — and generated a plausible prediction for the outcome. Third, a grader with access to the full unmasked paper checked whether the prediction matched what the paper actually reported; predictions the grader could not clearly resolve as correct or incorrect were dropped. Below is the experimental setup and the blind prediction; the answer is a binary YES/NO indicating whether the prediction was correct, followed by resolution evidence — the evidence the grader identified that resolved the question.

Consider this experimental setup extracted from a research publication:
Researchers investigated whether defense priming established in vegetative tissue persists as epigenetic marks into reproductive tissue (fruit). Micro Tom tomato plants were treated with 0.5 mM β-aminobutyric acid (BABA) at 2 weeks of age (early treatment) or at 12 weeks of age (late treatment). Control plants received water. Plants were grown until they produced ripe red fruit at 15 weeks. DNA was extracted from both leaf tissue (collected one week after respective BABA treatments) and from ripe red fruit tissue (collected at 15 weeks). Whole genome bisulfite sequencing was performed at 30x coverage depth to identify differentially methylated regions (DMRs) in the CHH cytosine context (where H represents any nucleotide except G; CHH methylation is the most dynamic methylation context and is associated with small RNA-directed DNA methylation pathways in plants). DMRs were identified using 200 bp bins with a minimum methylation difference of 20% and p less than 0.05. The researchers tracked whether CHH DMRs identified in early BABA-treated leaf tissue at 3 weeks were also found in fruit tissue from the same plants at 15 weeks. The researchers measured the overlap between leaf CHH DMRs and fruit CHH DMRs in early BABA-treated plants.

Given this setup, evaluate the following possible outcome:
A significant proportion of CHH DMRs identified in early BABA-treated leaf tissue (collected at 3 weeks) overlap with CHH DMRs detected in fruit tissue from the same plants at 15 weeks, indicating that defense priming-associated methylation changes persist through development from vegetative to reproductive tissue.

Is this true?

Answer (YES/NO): NO